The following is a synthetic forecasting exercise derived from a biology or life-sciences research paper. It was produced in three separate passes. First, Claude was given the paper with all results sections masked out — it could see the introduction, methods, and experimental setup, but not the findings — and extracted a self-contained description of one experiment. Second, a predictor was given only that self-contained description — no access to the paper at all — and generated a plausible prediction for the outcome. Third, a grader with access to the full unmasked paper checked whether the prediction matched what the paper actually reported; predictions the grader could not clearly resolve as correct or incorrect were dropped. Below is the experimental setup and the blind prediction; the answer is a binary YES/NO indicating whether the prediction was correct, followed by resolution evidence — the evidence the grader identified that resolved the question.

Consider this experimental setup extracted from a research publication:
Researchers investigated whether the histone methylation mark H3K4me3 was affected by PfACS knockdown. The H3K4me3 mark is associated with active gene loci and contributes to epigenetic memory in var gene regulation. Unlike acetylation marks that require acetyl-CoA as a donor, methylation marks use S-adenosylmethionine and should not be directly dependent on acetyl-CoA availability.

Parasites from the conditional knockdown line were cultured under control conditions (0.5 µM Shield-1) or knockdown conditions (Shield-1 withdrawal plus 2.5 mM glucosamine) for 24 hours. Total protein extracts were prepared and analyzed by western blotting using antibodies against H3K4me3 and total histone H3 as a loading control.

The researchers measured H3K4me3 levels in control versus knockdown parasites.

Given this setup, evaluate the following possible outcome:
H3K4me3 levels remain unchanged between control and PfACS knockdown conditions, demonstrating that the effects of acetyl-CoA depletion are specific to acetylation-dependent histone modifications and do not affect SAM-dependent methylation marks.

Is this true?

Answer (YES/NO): YES